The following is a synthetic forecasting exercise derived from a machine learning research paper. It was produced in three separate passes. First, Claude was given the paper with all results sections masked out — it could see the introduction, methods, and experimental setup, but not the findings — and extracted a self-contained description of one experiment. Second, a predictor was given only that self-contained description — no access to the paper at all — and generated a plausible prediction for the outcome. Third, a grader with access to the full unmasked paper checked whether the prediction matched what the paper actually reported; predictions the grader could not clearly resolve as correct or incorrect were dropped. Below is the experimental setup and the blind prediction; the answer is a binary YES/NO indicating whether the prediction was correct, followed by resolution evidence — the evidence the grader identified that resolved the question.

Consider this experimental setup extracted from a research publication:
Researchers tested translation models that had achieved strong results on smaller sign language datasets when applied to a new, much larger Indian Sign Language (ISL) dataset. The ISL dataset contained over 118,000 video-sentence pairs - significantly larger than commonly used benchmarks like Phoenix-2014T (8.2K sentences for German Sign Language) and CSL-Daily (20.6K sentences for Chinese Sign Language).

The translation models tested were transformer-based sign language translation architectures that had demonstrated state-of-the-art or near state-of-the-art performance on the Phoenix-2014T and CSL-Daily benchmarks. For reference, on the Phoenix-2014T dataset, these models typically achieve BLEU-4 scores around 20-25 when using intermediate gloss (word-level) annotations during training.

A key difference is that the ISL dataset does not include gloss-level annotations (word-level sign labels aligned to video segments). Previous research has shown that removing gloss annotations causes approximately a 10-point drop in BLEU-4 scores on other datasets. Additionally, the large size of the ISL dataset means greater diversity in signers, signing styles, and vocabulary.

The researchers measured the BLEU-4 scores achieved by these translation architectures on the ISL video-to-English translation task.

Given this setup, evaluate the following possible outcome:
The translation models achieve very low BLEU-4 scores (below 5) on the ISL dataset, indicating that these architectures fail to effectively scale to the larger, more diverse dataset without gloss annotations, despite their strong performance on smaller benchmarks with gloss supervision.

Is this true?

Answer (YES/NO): YES